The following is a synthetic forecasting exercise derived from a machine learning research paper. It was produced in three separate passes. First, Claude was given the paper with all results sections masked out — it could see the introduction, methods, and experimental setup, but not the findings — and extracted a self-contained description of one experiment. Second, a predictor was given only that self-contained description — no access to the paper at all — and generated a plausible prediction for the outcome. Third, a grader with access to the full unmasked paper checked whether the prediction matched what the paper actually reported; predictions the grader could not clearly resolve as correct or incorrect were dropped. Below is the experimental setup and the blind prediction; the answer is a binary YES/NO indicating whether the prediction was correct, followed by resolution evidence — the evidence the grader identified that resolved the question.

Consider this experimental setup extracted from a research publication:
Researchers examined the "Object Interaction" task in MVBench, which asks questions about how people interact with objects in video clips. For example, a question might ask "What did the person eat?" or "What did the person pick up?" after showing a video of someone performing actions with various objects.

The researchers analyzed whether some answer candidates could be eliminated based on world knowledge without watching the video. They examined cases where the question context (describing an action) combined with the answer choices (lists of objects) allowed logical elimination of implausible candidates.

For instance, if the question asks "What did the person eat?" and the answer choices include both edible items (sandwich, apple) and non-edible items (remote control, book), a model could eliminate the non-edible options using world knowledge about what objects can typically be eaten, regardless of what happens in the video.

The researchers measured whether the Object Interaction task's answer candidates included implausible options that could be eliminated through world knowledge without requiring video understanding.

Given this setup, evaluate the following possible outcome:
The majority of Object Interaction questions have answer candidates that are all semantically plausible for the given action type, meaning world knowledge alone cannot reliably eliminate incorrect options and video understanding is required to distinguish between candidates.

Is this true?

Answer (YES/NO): NO